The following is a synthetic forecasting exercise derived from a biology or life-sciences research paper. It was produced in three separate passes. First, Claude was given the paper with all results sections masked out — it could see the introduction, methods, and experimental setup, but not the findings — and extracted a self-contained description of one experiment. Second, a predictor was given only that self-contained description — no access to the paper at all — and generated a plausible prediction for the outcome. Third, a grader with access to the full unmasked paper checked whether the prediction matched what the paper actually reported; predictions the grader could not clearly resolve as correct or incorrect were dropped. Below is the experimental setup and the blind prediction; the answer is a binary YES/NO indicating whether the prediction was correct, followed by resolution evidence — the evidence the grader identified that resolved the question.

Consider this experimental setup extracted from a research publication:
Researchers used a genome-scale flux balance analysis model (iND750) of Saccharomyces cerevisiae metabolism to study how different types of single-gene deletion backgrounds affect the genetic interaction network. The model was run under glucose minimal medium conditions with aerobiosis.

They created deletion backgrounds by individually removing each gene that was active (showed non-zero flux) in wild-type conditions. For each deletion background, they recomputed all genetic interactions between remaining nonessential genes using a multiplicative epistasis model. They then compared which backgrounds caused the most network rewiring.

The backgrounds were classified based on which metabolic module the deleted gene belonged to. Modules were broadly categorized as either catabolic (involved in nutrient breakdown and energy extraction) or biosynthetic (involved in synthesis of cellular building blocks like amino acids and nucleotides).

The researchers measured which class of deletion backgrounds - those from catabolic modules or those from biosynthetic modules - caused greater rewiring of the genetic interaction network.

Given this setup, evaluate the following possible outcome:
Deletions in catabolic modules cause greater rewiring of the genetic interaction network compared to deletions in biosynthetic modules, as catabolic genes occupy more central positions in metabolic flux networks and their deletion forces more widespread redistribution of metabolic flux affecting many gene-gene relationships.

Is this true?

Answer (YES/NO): YES